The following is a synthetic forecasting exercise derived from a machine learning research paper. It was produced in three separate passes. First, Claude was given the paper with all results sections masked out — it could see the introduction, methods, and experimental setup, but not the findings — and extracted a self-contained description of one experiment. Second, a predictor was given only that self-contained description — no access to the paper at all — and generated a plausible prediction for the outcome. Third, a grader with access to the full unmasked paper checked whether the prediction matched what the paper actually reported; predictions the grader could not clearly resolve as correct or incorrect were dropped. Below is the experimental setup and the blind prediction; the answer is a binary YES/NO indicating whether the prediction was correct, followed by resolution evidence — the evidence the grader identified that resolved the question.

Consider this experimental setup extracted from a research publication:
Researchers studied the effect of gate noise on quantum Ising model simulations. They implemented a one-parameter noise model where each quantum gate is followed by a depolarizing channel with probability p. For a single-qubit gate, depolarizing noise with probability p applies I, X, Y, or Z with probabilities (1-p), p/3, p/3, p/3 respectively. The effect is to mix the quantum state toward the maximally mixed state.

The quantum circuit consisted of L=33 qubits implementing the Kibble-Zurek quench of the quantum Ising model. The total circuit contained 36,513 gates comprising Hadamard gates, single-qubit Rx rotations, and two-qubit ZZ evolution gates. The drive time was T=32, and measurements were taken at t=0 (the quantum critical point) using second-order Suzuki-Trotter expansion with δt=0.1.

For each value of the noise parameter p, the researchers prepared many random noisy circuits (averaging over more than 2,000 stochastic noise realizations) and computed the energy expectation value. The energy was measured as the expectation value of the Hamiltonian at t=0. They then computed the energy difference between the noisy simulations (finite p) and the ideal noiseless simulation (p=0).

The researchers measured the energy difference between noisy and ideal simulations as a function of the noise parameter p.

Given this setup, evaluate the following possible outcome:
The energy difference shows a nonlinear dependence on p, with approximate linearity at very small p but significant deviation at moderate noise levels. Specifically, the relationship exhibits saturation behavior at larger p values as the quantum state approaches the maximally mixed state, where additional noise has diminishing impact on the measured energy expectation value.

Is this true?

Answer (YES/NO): NO